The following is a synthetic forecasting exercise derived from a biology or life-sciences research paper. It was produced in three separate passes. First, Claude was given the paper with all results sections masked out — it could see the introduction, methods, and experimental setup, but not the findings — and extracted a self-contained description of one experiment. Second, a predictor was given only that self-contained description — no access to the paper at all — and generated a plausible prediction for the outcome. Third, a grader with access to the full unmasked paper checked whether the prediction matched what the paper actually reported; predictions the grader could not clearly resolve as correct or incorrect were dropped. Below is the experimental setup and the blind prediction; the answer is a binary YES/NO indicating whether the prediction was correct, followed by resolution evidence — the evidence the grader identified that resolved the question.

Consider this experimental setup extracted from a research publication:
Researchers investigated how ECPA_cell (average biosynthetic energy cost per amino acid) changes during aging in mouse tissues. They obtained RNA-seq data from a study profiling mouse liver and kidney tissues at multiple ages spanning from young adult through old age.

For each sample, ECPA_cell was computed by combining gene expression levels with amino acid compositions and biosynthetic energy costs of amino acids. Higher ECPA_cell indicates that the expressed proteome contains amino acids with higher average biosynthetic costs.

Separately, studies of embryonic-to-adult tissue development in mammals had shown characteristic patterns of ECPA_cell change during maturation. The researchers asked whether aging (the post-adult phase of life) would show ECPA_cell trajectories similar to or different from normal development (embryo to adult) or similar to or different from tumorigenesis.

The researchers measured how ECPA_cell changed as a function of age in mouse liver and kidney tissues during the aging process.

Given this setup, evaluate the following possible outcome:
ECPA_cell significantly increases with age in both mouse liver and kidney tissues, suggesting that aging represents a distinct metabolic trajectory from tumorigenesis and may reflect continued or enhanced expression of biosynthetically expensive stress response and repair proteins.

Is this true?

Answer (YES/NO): NO